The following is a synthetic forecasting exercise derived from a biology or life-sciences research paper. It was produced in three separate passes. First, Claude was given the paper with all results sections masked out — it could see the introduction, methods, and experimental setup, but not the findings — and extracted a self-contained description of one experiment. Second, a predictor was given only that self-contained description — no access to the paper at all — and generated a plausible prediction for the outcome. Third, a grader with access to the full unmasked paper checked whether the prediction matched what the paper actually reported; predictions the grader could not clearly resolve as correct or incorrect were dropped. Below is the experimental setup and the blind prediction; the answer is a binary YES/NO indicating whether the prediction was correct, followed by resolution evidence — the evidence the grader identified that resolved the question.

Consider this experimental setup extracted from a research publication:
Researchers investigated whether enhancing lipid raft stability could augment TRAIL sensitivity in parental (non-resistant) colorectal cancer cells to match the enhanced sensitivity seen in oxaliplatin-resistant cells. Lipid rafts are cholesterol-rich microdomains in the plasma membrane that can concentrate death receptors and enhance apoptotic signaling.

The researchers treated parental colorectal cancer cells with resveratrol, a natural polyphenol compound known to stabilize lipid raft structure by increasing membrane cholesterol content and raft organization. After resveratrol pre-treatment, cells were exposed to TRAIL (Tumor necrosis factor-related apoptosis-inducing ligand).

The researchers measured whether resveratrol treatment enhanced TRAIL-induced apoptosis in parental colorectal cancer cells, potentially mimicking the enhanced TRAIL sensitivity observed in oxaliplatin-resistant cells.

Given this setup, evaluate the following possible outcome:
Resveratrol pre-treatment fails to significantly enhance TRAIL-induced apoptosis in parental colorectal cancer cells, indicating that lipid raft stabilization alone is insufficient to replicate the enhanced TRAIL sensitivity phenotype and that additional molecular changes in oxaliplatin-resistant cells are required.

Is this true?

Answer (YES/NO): NO